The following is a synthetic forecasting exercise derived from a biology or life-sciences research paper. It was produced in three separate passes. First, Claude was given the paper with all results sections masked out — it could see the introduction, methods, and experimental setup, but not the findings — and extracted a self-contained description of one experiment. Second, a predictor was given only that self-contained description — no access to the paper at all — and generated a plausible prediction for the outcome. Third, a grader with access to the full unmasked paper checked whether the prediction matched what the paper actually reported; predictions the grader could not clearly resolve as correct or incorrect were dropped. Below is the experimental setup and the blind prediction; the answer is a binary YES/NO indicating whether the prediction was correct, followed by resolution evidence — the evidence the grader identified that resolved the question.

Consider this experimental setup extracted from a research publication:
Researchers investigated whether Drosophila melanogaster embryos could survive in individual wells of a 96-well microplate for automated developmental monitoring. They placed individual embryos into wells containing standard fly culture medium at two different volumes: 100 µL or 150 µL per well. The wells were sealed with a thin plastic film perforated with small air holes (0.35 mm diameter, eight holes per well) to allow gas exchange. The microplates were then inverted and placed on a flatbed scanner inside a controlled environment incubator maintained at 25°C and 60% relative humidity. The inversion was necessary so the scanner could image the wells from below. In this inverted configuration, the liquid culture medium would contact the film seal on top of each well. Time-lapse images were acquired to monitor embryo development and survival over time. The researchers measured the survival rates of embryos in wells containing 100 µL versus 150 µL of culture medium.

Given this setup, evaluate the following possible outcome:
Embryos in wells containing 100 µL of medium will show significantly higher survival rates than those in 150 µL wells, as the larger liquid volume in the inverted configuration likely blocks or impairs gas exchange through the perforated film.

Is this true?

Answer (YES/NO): NO